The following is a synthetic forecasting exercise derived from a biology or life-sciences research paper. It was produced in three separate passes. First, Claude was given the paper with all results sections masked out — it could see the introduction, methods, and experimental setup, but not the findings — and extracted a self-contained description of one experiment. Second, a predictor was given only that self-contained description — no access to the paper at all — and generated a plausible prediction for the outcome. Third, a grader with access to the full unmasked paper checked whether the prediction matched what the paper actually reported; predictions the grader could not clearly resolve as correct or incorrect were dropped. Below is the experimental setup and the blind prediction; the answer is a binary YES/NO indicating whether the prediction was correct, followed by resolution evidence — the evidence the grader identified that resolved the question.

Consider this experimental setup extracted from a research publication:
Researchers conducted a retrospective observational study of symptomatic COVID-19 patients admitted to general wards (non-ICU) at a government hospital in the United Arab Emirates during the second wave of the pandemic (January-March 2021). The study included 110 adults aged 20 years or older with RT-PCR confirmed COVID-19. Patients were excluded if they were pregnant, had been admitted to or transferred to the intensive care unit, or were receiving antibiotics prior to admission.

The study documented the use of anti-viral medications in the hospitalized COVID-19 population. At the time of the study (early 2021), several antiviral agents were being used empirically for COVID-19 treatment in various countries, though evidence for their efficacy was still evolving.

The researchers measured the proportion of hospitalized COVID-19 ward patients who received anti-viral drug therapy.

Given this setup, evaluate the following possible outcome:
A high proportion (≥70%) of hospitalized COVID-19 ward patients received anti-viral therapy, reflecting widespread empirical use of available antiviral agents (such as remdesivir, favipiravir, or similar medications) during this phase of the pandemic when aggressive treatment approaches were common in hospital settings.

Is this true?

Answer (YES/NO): YES